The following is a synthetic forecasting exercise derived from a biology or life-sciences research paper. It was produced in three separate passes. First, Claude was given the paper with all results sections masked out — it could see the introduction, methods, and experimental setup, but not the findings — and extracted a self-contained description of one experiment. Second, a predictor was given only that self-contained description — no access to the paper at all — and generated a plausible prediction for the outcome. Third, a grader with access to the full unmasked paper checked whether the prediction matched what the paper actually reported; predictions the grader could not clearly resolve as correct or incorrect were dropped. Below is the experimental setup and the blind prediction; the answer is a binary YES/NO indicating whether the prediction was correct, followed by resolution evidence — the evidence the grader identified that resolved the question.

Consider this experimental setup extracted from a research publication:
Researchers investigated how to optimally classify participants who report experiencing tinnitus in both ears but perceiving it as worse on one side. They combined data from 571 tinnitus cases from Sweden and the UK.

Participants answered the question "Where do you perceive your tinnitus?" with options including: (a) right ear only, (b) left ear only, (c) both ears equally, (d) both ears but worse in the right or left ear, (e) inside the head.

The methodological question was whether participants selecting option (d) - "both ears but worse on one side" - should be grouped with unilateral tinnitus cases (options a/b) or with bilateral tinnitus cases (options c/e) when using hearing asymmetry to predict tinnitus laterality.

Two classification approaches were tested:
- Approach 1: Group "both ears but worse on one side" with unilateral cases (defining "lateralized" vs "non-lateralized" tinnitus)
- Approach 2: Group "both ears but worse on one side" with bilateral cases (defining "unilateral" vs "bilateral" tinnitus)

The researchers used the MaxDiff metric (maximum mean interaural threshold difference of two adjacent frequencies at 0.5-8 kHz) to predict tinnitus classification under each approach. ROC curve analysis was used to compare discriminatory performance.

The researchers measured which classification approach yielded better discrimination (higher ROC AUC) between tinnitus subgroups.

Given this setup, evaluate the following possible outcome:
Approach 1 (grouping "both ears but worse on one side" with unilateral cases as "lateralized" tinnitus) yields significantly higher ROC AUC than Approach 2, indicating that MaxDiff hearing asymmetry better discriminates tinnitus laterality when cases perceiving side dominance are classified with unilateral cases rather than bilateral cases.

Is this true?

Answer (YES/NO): NO